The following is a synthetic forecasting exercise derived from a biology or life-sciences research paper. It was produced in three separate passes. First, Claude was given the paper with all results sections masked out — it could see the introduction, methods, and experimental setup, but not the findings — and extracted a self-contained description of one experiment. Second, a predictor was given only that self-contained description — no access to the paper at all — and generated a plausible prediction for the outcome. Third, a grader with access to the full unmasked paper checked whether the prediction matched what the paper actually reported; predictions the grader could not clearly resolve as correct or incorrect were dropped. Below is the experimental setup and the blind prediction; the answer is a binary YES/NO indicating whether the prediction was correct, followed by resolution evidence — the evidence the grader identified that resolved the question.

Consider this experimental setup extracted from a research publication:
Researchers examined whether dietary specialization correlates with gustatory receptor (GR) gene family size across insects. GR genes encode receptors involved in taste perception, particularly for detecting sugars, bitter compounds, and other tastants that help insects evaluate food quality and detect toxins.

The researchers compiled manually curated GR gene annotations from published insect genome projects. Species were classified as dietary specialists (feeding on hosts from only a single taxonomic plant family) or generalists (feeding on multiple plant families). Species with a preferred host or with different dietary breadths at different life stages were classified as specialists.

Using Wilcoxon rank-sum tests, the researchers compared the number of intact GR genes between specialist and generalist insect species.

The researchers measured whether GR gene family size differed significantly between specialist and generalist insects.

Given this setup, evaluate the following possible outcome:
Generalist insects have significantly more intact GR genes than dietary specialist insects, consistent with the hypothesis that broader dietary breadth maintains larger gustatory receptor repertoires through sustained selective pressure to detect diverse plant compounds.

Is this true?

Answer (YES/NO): NO